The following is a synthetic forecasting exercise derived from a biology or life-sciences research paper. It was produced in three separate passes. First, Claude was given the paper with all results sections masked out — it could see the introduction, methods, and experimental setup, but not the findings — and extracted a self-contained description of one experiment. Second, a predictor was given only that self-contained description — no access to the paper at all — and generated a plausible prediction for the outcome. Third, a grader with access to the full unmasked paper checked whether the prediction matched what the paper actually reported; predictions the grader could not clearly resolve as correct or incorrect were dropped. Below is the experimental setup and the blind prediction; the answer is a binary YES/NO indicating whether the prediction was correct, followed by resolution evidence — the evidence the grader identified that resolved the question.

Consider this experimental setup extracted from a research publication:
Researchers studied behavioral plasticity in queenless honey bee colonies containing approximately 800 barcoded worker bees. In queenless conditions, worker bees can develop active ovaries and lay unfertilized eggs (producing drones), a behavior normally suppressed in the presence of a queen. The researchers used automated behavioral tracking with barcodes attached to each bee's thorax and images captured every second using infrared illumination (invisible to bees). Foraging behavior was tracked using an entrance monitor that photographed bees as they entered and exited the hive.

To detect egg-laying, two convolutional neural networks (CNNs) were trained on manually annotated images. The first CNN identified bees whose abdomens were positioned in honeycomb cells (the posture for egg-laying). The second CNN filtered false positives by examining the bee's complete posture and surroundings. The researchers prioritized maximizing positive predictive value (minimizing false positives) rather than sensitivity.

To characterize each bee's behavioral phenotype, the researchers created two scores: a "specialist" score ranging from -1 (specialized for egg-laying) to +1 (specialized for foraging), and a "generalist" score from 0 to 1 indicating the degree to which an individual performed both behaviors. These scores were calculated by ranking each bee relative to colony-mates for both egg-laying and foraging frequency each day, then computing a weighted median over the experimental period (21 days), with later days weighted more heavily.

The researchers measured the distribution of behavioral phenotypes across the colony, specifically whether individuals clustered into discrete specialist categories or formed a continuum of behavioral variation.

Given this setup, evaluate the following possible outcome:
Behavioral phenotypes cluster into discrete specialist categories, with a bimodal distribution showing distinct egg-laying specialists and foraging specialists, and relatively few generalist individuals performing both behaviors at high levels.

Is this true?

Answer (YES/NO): NO